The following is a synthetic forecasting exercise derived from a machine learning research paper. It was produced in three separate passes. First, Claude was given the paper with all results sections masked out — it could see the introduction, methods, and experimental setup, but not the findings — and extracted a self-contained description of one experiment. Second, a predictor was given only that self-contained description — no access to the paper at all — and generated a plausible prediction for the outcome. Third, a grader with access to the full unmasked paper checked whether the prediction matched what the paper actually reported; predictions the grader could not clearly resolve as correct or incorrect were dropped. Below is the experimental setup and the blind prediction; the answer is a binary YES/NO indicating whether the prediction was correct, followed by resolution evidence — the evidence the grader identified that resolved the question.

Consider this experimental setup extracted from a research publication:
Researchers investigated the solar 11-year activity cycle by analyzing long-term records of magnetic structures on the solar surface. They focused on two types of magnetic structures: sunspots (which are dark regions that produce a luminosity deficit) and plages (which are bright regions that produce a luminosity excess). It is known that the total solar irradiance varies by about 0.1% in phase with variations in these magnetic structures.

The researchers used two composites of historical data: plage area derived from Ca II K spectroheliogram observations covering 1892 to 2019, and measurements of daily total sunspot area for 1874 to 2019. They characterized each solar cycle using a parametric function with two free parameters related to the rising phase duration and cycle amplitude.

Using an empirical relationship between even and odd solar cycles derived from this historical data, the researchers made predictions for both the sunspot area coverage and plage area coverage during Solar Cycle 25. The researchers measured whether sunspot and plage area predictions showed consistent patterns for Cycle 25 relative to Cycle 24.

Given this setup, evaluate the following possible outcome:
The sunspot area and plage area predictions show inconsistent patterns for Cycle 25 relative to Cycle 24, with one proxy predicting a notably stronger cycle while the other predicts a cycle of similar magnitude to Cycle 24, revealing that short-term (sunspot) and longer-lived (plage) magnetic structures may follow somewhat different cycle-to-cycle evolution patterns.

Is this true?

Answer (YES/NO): NO